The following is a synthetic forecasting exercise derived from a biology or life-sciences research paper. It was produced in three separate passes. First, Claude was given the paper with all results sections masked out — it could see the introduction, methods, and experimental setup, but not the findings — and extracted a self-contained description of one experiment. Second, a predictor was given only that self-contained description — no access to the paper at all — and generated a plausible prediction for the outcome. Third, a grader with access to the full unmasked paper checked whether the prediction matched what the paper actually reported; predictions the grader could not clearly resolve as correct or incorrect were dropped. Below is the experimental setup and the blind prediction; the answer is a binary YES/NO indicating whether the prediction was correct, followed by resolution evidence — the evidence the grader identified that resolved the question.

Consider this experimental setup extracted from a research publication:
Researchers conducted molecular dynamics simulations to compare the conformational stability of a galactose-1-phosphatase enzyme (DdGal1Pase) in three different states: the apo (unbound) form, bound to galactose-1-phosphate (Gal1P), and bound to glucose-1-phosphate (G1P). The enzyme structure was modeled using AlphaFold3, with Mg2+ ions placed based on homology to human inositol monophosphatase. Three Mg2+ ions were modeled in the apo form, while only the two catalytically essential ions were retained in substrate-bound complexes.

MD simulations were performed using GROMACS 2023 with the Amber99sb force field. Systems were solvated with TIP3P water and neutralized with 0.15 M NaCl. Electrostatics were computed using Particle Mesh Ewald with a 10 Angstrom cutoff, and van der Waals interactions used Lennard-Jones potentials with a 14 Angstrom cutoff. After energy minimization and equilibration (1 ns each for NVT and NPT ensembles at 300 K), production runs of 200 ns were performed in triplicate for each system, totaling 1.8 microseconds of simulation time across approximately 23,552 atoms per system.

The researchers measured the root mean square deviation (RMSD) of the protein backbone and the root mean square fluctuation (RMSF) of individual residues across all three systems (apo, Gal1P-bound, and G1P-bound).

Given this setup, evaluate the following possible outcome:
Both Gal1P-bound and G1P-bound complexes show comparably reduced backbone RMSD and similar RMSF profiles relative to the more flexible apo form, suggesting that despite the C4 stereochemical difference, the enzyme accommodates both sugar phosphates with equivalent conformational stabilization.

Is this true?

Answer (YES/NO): NO